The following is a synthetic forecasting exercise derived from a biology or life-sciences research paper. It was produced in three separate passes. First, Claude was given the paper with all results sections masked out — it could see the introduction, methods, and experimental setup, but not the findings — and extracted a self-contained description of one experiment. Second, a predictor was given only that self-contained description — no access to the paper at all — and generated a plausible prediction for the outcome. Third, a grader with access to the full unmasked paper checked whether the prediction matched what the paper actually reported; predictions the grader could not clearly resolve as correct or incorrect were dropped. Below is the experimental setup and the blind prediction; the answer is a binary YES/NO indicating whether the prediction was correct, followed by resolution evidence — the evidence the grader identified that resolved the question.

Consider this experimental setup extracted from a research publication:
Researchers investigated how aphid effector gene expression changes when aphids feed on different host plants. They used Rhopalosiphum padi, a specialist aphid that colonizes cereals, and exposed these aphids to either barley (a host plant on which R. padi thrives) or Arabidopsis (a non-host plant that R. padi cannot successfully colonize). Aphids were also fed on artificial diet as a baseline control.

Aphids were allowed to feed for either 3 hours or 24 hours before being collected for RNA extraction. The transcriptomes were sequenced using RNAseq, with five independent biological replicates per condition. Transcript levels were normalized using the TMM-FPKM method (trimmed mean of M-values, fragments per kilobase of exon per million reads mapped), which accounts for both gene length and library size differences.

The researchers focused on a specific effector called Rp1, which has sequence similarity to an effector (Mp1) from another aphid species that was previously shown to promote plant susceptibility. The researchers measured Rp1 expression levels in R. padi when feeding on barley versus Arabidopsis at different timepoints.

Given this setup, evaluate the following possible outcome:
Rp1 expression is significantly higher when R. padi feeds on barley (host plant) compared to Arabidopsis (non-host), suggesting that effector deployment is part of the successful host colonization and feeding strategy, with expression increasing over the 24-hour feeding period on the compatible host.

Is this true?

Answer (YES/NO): NO